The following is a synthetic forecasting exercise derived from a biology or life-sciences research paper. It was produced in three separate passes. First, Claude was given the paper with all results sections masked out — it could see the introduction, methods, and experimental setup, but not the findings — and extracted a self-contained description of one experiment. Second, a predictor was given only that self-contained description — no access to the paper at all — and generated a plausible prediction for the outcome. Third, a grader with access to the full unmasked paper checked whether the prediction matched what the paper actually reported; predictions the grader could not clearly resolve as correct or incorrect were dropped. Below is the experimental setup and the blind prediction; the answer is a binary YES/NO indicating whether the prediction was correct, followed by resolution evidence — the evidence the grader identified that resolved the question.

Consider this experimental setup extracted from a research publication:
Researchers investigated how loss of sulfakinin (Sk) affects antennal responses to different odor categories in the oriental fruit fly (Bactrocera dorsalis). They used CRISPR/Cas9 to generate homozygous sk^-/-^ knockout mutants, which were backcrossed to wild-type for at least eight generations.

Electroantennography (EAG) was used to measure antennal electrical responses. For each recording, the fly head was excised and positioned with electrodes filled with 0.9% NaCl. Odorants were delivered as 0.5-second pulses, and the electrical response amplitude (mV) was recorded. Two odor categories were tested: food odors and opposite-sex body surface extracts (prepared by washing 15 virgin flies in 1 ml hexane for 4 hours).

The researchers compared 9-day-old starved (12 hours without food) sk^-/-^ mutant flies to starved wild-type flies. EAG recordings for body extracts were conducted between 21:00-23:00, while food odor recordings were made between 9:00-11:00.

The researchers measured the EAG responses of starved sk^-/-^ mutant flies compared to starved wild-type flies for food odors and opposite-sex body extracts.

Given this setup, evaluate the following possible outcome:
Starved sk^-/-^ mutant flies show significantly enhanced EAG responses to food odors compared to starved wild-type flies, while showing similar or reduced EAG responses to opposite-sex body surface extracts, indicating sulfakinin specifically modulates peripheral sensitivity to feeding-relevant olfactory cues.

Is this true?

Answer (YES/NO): NO